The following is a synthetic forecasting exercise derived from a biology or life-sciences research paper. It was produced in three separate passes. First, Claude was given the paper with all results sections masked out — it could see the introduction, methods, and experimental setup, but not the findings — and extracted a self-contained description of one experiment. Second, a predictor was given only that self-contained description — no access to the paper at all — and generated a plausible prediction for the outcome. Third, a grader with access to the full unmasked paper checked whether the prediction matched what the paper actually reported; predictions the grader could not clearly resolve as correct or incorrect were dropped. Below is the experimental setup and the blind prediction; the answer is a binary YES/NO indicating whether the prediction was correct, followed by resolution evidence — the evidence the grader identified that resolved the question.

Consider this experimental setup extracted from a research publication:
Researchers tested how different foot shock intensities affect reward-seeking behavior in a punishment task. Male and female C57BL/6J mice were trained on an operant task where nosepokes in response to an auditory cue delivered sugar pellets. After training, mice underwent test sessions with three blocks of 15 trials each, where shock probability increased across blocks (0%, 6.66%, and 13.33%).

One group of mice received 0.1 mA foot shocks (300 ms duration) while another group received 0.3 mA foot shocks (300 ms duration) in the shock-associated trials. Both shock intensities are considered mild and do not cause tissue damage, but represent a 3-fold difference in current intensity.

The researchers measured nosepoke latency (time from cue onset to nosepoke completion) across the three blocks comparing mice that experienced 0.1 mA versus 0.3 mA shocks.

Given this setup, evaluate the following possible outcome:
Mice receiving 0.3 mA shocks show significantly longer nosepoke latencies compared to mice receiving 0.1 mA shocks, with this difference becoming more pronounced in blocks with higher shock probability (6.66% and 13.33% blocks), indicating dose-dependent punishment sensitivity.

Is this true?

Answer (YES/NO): NO